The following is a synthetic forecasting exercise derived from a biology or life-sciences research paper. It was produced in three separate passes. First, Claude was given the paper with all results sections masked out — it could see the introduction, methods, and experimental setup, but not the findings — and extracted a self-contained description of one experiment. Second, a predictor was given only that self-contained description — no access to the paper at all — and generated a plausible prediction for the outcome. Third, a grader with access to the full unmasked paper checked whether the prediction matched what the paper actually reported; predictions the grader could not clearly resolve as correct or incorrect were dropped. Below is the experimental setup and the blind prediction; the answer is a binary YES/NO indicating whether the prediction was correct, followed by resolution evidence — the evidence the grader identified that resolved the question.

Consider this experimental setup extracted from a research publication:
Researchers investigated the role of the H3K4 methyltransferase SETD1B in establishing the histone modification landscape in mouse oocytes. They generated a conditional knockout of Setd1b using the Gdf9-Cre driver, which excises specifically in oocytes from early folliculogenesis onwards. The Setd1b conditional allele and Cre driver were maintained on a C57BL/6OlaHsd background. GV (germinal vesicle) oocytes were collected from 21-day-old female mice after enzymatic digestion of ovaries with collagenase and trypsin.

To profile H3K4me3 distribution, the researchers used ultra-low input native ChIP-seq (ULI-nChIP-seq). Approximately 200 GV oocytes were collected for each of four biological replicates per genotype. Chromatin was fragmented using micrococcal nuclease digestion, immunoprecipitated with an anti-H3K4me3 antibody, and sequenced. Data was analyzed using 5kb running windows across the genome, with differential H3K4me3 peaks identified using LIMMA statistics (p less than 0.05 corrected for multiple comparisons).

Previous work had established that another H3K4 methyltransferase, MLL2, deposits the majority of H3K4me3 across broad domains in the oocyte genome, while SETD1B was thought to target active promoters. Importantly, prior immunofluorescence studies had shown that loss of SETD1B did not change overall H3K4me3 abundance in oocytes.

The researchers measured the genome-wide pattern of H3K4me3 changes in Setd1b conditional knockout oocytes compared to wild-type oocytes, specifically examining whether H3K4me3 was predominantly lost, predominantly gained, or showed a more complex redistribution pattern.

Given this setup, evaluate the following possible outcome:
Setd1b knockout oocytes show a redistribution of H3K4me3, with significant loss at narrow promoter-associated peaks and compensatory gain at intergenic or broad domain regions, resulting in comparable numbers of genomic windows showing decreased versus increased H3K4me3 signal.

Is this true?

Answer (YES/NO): YES